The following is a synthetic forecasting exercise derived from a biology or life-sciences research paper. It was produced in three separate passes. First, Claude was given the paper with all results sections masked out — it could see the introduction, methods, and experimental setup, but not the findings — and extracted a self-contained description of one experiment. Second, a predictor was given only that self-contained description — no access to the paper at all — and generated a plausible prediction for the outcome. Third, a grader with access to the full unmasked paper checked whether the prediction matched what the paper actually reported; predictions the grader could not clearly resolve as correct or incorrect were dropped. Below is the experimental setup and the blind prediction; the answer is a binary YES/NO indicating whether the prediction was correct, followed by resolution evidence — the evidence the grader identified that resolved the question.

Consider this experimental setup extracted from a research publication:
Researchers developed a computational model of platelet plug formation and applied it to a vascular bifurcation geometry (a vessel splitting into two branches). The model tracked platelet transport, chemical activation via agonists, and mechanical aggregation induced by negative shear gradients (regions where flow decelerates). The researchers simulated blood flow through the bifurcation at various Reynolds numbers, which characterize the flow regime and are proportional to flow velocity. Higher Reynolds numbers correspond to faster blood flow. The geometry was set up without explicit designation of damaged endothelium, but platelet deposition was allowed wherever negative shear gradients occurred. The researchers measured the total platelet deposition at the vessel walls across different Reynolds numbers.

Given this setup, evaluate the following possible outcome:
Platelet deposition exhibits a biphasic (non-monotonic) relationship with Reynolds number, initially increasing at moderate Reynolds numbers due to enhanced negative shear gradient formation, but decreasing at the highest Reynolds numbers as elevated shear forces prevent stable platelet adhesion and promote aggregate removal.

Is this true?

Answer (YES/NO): NO